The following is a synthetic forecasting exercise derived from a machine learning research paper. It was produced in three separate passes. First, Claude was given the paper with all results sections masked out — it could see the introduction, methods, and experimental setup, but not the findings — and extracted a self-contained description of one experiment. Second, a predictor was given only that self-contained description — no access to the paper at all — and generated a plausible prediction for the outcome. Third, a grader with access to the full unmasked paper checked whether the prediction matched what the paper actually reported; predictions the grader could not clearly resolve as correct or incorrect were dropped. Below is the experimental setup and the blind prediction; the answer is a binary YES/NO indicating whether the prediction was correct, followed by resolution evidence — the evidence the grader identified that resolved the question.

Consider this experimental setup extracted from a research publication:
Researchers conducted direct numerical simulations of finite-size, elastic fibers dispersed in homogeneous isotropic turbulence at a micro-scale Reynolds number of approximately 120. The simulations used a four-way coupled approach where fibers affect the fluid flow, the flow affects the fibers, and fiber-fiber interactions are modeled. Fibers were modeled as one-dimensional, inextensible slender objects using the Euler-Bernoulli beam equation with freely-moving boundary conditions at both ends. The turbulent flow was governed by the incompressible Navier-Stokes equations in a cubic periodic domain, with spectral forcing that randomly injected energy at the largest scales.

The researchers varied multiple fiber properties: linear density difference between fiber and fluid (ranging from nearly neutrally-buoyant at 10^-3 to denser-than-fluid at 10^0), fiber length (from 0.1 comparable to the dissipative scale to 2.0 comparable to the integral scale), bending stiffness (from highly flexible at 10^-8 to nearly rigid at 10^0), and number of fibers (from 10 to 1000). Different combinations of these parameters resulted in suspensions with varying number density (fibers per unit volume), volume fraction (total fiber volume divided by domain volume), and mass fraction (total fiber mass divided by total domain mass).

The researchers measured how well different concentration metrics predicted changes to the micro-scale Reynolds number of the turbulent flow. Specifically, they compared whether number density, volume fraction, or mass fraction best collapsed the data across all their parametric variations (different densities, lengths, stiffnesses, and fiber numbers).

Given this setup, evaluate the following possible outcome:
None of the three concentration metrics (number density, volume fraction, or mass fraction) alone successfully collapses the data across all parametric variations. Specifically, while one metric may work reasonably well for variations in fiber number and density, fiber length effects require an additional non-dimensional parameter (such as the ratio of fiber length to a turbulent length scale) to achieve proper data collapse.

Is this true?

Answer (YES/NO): NO